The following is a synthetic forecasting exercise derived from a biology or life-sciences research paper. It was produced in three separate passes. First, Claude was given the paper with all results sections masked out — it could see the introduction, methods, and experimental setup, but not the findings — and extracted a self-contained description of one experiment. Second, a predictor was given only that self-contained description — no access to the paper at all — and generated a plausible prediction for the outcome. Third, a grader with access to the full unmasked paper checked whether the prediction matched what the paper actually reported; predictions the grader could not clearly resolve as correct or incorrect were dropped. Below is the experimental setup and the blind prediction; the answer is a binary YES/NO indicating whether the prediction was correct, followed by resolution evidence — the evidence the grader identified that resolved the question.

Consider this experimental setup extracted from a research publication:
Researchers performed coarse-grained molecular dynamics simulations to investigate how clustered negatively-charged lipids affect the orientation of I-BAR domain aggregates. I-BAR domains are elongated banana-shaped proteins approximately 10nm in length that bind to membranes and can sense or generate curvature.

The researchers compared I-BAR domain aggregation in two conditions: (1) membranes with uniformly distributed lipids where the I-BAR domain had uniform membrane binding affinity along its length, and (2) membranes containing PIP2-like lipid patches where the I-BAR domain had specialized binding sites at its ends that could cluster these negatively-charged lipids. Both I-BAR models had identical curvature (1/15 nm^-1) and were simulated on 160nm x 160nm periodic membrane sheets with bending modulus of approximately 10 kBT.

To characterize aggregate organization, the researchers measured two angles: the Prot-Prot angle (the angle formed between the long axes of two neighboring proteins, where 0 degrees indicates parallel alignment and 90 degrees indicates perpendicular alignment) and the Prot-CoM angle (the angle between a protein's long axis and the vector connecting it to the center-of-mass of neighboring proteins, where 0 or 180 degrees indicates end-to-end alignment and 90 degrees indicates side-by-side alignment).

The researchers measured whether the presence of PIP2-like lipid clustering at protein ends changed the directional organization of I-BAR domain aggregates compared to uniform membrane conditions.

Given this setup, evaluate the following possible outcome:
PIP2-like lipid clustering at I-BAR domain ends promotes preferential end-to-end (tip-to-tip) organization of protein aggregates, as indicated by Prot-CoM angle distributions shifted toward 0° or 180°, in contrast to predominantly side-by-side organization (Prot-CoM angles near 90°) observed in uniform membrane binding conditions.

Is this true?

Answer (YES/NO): NO